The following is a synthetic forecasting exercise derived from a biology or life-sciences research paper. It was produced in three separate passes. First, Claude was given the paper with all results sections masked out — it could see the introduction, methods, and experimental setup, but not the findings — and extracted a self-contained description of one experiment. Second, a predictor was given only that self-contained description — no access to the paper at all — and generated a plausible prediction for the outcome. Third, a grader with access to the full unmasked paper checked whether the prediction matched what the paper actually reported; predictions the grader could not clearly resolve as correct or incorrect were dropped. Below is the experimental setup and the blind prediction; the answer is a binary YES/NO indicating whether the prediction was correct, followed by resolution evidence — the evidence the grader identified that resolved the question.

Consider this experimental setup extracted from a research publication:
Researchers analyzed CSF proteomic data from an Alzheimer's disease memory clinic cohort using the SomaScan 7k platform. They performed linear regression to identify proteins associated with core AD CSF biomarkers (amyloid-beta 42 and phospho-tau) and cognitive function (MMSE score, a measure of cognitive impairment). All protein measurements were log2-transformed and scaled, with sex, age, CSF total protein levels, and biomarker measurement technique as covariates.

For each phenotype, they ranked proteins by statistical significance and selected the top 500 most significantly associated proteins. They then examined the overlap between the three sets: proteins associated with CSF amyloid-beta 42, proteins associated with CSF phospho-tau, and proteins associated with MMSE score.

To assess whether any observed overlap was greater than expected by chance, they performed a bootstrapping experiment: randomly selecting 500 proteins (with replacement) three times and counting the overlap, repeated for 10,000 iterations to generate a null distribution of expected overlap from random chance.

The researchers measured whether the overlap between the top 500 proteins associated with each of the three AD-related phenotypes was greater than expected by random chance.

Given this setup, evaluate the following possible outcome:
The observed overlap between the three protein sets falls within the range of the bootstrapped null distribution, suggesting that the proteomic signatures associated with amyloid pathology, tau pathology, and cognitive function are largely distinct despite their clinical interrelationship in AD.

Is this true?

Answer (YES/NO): NO